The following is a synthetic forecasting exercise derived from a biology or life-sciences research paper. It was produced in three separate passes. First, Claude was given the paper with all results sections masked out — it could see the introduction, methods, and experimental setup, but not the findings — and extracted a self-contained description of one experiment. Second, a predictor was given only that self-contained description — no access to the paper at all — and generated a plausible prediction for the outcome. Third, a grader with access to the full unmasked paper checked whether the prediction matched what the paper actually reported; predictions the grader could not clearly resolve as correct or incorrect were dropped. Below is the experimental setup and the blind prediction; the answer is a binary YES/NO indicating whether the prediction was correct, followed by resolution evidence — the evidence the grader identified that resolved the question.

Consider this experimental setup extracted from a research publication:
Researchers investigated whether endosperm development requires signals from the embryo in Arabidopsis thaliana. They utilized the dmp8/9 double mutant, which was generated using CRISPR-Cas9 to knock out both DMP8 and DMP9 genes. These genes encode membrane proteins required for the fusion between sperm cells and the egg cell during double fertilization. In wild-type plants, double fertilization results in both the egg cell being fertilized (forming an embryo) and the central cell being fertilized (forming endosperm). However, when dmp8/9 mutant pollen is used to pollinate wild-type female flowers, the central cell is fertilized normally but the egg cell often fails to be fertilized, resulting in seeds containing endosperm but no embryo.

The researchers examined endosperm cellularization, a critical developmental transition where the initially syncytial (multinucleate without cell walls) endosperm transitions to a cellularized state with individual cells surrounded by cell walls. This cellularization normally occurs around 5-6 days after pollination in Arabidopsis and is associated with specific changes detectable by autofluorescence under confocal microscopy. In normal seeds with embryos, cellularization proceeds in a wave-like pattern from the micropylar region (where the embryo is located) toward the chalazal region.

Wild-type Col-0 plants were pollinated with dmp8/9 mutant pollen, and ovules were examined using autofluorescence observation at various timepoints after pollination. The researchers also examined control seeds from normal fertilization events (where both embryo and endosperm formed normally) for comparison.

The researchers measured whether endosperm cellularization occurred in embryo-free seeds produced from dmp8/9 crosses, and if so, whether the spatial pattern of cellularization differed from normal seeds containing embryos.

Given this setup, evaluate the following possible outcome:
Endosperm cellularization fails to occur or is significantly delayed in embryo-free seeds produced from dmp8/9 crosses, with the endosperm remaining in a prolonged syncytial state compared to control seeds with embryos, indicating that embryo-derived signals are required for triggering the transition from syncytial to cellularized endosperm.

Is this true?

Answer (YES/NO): NO